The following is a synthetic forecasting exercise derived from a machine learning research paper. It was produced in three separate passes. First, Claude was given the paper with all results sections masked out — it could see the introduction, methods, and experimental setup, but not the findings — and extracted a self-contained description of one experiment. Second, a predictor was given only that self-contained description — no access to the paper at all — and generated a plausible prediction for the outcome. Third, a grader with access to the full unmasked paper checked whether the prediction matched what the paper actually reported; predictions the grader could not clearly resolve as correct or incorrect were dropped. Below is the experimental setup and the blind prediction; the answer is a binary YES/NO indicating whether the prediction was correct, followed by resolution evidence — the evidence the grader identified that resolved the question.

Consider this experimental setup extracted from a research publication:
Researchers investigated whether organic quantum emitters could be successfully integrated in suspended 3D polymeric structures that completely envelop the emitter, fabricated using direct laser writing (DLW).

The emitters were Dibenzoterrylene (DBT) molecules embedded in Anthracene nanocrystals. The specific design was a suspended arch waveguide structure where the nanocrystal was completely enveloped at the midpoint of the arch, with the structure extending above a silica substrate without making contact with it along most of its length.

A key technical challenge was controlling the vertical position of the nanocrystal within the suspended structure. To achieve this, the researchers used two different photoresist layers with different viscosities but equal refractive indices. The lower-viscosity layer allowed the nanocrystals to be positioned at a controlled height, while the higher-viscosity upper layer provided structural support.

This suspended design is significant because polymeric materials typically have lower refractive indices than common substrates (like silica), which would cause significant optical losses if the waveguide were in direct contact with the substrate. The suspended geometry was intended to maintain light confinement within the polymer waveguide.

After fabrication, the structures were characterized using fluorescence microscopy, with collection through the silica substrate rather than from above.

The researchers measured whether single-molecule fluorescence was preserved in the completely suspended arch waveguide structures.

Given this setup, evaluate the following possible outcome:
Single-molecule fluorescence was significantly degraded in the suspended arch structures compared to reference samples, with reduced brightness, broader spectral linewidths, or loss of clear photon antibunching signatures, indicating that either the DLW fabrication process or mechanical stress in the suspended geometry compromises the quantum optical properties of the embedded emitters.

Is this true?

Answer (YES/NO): NO